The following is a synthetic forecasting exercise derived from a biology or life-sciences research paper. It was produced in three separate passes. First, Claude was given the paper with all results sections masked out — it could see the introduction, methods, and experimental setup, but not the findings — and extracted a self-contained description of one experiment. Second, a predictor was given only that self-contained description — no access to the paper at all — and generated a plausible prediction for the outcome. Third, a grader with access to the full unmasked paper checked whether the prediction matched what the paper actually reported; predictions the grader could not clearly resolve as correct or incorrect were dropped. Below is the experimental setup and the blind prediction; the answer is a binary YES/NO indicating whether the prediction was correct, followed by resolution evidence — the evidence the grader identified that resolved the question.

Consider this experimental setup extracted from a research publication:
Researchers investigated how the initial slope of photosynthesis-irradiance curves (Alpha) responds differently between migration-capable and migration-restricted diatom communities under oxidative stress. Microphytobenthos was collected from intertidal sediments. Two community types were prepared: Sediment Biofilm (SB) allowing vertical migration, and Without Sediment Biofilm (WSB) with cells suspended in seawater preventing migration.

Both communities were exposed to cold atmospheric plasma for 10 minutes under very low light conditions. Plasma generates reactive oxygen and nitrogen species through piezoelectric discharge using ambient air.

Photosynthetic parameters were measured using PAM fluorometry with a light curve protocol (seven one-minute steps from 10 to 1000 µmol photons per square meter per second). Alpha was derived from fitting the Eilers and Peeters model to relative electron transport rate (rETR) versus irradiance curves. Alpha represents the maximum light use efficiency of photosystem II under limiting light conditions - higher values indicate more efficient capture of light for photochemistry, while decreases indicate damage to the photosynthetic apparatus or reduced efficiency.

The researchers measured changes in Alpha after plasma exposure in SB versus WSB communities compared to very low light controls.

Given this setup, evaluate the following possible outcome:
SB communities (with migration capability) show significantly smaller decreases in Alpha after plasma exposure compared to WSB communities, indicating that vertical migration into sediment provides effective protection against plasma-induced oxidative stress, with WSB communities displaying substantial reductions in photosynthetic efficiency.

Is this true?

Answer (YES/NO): NO